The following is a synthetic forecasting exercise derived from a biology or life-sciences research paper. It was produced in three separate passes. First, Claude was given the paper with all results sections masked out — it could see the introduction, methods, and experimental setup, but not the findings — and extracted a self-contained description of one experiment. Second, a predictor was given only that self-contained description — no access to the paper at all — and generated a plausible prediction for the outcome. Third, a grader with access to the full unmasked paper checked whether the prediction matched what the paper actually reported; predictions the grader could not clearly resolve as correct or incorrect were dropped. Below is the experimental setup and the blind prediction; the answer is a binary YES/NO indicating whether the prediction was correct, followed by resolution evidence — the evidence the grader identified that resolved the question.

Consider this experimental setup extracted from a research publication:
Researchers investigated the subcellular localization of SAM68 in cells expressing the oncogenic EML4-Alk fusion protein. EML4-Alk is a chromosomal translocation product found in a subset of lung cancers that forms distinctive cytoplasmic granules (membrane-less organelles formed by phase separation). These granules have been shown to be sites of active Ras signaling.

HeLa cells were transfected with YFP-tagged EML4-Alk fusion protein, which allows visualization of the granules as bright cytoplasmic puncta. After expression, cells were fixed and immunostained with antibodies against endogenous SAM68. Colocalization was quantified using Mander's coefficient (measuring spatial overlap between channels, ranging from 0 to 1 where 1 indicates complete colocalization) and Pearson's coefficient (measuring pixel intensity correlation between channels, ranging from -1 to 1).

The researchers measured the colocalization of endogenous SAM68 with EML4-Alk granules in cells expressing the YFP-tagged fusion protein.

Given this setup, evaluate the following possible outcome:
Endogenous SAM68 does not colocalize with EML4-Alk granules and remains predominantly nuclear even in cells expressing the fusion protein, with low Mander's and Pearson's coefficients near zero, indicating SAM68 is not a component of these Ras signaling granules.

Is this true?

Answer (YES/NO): NO